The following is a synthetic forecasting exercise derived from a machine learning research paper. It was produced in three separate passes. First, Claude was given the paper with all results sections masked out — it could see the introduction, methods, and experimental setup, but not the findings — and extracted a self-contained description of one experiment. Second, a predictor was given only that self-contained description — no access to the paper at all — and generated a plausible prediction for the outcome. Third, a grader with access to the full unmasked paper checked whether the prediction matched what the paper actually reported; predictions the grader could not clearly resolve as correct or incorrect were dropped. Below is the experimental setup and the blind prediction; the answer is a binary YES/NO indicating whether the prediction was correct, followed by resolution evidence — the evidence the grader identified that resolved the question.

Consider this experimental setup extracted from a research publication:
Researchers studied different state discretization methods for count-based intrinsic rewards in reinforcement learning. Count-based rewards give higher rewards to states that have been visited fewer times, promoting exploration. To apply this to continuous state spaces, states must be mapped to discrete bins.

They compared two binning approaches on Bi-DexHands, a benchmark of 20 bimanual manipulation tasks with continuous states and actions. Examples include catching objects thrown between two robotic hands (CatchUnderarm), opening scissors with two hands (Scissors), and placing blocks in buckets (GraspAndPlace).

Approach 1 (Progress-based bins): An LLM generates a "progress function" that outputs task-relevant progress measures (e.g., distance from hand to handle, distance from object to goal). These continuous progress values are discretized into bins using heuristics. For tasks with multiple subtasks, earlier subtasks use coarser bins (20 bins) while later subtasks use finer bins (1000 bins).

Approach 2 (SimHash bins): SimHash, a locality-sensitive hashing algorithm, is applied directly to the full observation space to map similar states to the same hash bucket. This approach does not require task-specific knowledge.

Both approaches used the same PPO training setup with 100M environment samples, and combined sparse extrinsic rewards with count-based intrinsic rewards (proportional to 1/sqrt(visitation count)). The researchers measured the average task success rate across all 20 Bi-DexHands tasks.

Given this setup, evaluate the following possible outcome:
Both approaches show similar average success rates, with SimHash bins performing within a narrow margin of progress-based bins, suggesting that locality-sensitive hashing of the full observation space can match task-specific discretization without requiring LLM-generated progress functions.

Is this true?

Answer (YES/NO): NO